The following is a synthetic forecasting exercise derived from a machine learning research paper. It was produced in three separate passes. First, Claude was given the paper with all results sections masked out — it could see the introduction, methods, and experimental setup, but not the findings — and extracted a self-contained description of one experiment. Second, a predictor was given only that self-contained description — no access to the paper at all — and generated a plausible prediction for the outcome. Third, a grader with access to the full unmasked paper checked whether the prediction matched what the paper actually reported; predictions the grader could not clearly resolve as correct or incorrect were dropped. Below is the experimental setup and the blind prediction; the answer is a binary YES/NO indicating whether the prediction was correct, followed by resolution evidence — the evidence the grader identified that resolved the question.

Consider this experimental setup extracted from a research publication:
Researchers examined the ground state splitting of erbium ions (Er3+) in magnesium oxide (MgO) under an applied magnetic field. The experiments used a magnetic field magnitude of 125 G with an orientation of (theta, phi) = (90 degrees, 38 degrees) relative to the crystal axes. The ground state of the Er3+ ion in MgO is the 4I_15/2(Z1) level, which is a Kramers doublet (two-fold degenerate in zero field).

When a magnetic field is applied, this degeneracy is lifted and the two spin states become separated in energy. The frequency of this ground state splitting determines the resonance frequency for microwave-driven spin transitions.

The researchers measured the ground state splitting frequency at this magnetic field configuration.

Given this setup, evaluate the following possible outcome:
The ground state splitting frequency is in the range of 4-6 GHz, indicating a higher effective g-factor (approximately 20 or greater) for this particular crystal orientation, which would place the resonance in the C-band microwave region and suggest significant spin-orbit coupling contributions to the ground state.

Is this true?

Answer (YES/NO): NO